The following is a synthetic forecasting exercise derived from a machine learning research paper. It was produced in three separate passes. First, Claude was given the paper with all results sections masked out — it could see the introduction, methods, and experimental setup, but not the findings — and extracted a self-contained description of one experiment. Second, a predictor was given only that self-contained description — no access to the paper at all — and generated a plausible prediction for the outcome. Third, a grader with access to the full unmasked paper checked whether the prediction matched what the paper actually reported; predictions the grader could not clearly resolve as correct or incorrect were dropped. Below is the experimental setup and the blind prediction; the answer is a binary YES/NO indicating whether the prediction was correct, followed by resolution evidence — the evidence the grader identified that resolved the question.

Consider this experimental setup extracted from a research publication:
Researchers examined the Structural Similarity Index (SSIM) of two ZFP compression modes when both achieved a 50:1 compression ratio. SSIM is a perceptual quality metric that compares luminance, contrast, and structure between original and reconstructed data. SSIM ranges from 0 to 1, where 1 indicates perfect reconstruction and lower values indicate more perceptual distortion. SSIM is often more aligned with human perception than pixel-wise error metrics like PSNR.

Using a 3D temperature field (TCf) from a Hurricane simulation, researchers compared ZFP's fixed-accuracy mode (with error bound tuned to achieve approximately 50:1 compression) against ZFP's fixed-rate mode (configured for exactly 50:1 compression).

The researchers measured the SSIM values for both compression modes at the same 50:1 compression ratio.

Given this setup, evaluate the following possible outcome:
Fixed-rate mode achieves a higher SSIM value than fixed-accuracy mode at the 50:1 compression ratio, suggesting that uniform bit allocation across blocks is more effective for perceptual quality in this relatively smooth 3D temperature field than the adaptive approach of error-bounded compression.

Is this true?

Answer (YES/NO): NO